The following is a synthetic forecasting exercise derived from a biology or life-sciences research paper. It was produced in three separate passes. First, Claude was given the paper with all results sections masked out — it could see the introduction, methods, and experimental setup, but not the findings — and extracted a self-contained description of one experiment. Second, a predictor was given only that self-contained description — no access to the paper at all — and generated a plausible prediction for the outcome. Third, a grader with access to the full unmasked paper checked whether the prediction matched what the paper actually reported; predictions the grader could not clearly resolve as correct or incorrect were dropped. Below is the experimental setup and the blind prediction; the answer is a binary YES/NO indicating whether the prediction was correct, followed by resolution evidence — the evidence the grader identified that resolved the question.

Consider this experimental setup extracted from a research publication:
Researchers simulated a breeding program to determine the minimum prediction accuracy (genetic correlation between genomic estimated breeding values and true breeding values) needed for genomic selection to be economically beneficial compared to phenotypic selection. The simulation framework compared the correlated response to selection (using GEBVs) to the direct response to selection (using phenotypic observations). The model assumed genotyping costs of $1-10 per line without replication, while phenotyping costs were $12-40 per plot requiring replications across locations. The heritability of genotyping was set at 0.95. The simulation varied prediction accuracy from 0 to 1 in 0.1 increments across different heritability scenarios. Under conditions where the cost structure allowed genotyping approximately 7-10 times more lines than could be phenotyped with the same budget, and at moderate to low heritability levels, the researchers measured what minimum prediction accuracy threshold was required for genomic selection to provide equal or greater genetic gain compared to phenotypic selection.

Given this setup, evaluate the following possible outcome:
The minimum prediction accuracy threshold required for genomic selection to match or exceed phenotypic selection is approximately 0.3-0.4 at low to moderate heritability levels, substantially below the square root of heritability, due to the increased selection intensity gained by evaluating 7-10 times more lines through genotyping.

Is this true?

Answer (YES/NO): YES